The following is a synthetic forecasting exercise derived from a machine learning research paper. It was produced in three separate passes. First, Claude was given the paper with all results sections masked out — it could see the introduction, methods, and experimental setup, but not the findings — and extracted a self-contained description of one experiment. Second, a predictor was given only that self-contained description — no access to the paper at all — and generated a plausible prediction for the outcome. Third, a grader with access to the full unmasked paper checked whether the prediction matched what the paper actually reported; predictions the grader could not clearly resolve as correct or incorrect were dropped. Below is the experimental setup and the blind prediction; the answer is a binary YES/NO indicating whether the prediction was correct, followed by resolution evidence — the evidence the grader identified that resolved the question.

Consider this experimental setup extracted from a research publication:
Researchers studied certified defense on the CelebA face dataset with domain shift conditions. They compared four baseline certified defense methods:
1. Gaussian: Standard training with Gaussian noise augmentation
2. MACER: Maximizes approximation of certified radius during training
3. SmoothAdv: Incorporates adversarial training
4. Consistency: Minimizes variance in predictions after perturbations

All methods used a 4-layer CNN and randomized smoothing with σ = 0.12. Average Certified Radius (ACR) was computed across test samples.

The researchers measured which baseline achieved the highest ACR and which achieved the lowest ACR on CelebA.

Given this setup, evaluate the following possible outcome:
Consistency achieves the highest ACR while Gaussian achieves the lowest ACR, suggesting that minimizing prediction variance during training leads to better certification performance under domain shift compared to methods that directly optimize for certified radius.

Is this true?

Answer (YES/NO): NO